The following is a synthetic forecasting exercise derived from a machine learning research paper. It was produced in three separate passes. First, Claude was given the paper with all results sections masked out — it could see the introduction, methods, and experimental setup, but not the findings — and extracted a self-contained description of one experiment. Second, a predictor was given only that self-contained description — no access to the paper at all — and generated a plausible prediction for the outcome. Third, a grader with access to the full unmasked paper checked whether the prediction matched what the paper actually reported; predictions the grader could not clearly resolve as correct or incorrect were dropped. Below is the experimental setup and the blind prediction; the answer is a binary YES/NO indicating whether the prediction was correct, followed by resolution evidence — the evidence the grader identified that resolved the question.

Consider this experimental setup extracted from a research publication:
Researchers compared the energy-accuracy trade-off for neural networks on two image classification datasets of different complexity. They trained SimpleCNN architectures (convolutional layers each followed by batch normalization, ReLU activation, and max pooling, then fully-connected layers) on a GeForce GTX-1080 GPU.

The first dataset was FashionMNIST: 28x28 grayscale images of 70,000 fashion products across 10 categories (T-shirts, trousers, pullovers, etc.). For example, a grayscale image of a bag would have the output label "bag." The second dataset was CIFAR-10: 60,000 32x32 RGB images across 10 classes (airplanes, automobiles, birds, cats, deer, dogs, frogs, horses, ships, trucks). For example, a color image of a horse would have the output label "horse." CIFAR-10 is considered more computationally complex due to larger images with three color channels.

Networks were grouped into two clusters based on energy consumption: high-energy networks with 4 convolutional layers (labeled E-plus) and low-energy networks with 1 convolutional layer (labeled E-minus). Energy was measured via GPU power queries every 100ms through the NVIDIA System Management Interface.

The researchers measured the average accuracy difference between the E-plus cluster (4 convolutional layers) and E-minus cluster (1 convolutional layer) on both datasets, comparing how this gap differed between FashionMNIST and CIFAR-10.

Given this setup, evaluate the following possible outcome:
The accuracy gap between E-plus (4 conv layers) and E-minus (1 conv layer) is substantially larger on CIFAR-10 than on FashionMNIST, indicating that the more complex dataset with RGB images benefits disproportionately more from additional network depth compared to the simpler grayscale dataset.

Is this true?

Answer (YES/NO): YES